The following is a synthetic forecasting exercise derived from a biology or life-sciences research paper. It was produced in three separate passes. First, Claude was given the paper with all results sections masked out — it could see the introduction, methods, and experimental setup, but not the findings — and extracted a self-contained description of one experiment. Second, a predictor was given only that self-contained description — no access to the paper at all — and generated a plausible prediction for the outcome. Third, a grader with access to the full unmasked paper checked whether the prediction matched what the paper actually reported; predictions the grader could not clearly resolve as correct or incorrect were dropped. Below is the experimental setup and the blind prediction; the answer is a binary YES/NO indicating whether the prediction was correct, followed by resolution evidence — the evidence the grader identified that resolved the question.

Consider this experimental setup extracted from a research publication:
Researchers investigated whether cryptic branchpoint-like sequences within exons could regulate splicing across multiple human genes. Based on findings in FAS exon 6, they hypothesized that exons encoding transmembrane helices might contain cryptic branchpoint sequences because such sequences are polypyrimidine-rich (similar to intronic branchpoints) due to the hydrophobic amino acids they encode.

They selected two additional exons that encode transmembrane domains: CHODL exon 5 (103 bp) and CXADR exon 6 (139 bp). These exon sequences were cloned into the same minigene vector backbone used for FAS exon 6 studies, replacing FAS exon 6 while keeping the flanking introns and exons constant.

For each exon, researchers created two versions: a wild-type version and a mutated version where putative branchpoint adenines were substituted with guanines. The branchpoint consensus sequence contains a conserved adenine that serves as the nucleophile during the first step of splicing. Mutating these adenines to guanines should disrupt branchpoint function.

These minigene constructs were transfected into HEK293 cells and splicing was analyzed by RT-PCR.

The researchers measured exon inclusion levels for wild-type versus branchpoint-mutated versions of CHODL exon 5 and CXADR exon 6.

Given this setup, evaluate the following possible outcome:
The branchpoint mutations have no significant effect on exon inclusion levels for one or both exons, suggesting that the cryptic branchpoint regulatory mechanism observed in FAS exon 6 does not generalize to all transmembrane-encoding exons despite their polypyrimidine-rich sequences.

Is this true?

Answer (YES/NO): NO